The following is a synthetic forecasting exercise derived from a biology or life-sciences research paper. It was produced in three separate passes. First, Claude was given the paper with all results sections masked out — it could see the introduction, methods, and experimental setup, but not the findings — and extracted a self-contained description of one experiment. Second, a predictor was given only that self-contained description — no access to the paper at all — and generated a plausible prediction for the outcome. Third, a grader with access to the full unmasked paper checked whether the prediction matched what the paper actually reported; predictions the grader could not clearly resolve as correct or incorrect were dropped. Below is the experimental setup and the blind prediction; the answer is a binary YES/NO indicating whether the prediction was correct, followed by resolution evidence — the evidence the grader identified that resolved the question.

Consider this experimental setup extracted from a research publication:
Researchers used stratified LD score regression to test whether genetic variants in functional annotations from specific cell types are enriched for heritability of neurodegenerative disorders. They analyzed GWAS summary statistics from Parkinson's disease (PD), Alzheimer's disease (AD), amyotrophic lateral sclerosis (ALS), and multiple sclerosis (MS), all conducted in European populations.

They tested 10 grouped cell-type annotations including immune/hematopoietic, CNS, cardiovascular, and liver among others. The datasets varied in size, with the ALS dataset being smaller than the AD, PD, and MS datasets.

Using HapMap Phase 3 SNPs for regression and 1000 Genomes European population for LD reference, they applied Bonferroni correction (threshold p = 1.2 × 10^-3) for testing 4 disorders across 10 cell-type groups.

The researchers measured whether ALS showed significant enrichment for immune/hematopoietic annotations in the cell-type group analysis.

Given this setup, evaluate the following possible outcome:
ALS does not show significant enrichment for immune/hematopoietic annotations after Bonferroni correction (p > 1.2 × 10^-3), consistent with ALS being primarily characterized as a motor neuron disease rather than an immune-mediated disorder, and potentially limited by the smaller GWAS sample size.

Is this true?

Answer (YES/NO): YES